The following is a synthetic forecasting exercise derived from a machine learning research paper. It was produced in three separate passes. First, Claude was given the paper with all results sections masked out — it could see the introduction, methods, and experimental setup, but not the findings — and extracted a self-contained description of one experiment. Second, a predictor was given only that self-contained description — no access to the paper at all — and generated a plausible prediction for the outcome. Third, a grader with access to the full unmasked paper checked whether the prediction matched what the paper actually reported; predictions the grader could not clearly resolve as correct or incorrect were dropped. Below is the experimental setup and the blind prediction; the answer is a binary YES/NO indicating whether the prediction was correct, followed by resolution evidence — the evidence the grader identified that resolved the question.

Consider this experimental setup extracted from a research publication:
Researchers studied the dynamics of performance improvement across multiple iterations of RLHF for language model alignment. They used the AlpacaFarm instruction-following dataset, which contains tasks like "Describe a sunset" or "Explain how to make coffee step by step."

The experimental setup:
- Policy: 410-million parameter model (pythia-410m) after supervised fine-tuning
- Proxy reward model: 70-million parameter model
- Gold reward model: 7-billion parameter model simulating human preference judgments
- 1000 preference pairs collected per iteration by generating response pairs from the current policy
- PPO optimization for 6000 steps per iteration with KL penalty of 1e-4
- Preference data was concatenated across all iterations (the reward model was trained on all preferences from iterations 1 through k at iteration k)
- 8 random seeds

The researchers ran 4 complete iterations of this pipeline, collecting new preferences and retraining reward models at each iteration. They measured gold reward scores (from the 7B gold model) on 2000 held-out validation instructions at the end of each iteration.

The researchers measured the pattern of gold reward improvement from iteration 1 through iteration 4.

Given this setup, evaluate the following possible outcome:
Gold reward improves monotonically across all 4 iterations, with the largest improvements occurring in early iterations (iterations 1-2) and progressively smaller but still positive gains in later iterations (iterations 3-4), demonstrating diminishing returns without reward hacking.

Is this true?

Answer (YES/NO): YES